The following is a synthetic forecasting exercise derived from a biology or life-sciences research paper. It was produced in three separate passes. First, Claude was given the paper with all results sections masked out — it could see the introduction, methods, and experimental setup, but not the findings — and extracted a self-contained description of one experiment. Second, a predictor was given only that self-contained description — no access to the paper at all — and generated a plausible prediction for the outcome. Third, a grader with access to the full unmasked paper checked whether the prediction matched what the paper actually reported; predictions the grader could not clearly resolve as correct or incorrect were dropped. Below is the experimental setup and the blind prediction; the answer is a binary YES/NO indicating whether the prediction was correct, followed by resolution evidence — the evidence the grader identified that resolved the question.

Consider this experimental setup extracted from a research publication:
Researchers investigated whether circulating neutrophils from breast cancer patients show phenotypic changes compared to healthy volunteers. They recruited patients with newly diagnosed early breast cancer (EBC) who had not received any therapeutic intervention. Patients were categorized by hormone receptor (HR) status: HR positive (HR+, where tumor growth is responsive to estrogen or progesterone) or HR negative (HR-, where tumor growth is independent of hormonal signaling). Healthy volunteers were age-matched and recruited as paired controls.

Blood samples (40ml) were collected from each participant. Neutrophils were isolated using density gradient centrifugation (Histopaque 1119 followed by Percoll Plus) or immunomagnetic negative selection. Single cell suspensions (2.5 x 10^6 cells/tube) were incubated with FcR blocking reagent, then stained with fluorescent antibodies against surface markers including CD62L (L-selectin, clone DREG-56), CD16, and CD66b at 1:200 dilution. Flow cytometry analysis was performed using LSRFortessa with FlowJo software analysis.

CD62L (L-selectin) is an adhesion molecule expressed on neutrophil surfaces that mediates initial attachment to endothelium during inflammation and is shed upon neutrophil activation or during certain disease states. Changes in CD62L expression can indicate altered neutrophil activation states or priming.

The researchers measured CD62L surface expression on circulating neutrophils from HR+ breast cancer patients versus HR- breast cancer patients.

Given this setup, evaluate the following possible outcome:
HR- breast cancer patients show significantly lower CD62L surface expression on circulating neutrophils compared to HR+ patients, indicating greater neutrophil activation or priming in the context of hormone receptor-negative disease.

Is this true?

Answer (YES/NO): YES